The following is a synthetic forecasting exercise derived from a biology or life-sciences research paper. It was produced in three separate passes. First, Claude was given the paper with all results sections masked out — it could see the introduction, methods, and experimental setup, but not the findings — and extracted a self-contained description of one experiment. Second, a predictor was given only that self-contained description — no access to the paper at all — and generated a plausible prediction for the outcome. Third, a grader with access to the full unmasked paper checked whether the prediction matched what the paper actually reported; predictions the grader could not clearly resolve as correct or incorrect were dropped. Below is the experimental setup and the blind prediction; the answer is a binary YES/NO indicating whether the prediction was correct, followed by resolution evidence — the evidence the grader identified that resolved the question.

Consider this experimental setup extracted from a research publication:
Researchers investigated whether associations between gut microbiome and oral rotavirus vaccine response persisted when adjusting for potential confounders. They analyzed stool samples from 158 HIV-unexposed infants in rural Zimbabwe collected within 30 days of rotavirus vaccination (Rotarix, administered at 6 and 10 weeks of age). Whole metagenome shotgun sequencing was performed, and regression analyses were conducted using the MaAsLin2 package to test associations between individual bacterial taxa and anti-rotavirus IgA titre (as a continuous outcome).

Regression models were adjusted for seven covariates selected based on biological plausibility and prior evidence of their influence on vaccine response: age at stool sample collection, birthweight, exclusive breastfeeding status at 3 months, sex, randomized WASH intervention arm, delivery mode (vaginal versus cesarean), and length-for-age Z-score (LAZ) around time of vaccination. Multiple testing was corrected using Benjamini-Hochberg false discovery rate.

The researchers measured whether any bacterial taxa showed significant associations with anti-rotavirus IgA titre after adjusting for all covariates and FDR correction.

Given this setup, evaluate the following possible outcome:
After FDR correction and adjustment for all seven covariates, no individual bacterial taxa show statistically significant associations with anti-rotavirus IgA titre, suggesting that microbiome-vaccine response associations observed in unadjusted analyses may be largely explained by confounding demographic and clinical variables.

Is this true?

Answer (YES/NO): NO